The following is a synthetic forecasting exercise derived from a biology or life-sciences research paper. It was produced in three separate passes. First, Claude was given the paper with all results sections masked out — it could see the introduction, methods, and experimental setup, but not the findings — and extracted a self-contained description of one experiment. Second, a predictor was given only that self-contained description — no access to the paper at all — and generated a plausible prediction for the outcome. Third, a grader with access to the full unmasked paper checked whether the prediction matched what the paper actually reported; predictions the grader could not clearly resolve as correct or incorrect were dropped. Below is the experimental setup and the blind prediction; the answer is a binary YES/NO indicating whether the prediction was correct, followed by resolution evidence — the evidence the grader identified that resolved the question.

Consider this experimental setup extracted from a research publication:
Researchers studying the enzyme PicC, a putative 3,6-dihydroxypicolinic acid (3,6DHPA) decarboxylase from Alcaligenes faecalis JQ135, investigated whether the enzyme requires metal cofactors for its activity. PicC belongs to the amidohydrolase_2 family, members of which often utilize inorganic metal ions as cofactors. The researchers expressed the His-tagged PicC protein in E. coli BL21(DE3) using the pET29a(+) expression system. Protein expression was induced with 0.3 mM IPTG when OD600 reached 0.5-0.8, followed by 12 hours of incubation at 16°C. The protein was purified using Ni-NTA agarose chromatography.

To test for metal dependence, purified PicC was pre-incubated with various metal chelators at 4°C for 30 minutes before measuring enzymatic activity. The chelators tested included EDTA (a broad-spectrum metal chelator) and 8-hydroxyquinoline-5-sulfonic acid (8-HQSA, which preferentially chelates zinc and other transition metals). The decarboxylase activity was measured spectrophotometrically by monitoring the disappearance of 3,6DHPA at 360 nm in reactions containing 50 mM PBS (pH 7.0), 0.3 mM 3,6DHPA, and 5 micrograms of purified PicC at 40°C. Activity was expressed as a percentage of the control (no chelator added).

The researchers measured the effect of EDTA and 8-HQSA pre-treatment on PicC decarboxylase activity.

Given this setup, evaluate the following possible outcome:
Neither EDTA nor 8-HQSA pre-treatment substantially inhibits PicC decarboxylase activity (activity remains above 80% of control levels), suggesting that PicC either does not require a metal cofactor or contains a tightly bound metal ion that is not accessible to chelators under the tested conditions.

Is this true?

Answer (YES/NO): YES